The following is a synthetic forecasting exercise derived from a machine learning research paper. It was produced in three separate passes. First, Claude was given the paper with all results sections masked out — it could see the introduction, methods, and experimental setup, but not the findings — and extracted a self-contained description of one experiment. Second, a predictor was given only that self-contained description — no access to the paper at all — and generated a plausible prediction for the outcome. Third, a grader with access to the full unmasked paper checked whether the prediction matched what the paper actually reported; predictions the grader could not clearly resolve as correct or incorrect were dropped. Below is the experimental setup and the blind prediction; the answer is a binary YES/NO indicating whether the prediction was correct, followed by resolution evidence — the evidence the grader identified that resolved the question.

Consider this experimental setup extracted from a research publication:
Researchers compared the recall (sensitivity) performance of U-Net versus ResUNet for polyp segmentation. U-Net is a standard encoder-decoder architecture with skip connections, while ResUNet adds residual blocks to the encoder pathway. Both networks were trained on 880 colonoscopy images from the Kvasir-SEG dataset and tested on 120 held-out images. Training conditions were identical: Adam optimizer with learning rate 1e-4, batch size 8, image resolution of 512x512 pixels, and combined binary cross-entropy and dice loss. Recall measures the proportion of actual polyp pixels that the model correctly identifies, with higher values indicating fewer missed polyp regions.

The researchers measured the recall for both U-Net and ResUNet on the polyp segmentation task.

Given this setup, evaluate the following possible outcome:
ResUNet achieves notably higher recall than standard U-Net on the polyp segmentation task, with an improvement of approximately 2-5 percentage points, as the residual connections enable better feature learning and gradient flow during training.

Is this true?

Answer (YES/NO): NO